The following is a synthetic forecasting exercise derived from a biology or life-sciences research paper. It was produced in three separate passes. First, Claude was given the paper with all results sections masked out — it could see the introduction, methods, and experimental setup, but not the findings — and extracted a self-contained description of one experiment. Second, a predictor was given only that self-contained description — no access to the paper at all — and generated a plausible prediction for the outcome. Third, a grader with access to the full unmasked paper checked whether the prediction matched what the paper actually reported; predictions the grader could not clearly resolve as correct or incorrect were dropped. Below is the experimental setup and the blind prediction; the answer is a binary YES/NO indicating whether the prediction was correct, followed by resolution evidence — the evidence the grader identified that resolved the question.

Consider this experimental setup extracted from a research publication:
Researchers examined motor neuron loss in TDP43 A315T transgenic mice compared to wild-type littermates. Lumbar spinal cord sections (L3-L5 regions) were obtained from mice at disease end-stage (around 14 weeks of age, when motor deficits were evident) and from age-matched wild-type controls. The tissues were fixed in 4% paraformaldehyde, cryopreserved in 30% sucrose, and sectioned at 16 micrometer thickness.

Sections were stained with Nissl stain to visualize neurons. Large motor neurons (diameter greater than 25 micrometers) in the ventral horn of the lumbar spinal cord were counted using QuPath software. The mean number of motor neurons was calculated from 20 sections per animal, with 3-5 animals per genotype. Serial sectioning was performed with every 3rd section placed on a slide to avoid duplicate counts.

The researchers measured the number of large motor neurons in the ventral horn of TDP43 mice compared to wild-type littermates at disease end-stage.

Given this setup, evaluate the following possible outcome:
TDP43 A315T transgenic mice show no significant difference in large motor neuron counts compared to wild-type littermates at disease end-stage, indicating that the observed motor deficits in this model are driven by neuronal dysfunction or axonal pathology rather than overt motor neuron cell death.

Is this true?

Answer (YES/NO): NO